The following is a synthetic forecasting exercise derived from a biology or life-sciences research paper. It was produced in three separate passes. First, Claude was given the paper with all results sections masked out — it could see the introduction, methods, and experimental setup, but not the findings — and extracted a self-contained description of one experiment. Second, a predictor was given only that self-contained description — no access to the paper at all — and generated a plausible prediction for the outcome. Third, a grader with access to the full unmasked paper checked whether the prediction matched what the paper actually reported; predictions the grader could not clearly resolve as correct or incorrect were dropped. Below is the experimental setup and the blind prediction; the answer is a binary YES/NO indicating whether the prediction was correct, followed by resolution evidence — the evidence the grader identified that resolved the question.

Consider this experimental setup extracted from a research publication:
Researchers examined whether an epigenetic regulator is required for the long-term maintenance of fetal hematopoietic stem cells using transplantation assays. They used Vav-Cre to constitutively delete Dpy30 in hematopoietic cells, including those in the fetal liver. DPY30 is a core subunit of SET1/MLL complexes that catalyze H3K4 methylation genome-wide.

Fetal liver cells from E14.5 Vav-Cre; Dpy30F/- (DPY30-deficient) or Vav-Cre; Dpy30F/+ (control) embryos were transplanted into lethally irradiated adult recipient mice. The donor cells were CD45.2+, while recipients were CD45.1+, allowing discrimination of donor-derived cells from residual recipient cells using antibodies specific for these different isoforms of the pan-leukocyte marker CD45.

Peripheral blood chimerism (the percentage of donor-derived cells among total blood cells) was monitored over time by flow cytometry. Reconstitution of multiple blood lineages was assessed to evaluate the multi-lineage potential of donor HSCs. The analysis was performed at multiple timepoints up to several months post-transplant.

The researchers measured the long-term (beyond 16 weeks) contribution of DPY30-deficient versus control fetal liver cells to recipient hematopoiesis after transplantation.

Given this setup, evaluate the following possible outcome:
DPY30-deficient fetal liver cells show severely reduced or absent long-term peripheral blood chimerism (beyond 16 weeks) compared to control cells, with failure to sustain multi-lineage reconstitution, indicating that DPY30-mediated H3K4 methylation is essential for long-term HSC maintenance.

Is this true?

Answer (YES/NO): YES